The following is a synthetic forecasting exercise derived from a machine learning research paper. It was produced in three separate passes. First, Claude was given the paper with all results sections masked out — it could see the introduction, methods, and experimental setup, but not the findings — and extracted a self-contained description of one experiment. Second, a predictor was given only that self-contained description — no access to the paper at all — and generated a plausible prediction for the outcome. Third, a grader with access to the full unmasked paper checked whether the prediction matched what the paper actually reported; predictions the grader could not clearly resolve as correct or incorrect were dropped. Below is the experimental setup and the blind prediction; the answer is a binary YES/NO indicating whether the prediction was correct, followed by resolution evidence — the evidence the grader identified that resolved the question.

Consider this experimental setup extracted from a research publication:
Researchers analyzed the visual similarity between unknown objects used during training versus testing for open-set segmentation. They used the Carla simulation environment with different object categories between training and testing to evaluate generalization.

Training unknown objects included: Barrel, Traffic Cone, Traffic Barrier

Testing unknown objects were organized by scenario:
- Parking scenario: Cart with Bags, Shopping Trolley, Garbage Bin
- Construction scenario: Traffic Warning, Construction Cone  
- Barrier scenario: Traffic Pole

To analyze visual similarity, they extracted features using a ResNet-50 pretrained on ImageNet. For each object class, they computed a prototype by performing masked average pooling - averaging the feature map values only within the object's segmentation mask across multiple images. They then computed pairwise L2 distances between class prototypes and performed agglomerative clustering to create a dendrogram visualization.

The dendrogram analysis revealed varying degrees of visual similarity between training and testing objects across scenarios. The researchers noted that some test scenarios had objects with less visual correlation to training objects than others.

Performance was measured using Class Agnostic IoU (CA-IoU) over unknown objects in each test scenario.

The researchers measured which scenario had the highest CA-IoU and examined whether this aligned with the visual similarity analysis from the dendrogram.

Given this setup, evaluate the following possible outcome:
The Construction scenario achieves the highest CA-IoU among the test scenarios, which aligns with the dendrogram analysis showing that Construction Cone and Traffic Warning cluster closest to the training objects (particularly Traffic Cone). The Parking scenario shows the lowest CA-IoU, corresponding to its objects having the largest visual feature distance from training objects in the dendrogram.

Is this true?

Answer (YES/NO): NO